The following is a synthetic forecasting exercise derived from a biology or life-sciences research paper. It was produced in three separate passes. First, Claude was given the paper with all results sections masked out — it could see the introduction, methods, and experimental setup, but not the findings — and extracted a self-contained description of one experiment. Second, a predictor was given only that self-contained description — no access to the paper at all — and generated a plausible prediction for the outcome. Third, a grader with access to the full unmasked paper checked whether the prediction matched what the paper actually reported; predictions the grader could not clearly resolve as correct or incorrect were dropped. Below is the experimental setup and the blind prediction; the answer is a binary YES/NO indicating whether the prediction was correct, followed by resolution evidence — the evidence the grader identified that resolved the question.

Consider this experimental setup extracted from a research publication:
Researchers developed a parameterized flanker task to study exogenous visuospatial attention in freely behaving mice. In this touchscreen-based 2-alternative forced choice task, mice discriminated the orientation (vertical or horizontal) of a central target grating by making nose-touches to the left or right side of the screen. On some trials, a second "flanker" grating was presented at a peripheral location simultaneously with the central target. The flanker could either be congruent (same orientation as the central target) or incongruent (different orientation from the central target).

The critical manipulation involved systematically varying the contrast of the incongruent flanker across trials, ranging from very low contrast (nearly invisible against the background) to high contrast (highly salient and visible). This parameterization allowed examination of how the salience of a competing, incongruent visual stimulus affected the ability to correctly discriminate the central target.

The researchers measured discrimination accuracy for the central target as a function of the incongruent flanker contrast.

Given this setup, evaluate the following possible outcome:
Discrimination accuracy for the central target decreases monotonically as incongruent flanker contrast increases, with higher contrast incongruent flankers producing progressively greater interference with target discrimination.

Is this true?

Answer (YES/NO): NO